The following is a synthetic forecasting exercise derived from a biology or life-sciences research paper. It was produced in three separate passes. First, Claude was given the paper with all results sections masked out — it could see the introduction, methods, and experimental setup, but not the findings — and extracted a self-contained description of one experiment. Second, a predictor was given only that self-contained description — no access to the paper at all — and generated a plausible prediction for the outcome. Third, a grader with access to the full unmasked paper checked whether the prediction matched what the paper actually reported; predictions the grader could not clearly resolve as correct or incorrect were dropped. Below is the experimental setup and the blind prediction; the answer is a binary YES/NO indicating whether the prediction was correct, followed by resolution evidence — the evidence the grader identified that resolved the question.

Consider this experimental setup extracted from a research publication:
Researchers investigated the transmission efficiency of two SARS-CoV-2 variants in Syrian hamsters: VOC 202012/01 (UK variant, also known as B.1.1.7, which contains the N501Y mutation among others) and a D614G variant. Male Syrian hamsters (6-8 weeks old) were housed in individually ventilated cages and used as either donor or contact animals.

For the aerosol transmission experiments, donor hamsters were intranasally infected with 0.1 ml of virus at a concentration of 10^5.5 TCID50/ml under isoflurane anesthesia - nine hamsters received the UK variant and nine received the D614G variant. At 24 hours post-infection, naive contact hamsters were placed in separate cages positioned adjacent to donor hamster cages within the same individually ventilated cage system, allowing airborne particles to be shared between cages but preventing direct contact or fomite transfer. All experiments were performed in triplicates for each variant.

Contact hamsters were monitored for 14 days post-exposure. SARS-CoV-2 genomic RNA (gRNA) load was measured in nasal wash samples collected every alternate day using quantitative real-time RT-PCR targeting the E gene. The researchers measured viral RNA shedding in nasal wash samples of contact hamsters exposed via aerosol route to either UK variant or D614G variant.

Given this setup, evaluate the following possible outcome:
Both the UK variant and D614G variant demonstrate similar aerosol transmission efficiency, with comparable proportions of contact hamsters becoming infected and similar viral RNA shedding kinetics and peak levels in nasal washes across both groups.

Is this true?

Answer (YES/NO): YES